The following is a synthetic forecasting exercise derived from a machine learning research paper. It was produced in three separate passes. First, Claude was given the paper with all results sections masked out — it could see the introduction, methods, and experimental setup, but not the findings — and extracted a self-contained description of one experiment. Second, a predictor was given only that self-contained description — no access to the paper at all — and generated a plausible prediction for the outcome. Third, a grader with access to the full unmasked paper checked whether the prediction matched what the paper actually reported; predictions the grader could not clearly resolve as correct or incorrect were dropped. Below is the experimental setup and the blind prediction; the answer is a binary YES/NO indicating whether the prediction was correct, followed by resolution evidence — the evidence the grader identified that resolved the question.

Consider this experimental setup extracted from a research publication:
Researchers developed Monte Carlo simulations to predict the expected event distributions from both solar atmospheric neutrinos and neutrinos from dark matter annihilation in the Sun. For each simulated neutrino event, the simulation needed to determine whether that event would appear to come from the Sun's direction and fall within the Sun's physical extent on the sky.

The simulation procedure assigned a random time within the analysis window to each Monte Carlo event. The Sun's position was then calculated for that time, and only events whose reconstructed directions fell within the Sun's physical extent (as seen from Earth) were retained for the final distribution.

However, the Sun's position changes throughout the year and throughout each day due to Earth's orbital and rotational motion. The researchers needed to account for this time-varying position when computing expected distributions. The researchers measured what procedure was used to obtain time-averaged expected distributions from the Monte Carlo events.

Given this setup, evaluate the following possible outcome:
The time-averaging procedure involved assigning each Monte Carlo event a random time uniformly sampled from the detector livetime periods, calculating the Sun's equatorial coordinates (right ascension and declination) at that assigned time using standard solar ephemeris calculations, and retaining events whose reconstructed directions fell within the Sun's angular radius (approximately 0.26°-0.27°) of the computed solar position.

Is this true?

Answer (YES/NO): NO